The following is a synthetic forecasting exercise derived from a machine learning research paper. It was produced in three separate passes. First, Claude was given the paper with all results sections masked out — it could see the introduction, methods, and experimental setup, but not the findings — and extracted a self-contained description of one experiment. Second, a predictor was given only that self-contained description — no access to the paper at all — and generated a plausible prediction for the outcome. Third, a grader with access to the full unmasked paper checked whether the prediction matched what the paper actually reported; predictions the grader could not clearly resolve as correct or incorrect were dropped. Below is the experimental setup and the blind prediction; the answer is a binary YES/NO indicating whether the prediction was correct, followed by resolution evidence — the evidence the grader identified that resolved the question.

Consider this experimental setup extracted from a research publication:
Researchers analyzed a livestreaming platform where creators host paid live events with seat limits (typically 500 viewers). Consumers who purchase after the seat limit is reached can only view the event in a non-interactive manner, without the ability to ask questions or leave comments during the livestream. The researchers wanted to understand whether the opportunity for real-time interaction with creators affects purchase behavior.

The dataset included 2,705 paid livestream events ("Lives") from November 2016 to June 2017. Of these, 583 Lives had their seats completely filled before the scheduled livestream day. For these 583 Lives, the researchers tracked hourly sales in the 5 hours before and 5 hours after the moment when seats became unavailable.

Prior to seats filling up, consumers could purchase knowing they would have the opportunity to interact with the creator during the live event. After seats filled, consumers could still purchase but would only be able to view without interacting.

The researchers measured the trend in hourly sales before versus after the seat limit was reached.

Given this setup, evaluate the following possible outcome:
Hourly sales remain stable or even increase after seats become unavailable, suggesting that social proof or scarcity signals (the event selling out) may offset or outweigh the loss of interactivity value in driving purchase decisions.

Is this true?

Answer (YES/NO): NO